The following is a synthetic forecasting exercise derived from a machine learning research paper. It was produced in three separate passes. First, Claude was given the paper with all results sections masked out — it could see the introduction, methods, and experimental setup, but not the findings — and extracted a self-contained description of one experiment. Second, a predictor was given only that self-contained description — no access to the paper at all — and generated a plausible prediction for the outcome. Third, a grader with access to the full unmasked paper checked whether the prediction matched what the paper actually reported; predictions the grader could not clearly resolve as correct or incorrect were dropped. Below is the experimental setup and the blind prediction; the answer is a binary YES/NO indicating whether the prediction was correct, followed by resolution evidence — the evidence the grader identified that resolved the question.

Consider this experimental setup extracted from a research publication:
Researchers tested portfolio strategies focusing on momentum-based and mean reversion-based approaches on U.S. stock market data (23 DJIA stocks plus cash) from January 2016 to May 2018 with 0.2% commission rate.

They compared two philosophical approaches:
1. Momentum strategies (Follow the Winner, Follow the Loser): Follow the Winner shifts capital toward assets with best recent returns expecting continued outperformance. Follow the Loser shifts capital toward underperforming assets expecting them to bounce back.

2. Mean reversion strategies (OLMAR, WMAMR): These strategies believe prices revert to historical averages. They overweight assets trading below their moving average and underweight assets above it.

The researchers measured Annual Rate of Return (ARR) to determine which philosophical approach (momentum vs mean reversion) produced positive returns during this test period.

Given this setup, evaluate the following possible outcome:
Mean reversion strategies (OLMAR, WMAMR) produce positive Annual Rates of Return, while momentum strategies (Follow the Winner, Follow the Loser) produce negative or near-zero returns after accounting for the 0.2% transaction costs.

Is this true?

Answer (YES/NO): YES